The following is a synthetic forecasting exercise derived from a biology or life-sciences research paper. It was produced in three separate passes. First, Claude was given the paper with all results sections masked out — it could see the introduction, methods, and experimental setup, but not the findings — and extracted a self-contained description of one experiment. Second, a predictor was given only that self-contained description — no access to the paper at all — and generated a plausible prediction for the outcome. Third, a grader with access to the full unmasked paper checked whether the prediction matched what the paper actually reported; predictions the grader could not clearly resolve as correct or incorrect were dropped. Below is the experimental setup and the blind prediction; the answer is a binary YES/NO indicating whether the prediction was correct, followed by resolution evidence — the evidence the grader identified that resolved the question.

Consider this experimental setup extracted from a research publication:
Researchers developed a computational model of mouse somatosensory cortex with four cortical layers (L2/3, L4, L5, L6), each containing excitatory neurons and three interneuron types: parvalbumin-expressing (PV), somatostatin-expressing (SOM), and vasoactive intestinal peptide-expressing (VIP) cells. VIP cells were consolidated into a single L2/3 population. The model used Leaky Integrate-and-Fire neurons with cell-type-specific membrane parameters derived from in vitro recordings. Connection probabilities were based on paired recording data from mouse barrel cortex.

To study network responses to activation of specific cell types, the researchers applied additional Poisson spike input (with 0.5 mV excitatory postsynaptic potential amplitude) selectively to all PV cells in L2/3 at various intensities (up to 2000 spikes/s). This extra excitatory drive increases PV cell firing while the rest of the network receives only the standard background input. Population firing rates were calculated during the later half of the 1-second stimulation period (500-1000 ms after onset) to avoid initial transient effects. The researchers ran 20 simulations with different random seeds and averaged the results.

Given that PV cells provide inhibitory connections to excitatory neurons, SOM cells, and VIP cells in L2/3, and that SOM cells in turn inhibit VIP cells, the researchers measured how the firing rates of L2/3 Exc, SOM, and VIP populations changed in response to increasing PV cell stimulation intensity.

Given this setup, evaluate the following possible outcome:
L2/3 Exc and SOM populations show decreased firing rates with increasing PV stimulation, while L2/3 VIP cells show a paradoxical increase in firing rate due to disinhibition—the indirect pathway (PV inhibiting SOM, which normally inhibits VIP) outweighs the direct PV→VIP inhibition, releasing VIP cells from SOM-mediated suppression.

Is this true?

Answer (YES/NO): NO